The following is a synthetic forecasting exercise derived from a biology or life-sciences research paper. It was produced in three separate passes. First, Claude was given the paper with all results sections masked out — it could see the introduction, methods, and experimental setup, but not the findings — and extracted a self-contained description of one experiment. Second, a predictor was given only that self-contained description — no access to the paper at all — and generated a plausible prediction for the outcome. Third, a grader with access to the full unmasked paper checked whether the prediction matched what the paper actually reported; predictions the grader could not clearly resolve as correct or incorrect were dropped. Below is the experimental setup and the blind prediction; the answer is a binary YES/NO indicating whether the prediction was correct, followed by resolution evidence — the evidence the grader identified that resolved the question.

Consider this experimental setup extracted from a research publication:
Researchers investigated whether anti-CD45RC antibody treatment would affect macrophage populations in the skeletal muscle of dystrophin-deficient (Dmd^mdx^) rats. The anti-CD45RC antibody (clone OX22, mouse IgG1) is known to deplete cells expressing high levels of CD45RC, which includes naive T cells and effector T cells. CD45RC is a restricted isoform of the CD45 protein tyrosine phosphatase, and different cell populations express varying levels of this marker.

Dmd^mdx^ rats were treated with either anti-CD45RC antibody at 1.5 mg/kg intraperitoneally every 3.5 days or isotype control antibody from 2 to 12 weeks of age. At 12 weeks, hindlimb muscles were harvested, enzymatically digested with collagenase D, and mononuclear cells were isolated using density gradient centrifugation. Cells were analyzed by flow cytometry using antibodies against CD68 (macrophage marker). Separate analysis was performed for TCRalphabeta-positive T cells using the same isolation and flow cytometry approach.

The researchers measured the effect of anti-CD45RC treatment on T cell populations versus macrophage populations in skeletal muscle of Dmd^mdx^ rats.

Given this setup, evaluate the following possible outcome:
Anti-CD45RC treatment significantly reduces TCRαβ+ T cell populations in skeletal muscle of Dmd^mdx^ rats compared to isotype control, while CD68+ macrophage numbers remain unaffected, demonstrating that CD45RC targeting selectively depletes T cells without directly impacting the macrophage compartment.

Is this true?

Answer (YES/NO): NO